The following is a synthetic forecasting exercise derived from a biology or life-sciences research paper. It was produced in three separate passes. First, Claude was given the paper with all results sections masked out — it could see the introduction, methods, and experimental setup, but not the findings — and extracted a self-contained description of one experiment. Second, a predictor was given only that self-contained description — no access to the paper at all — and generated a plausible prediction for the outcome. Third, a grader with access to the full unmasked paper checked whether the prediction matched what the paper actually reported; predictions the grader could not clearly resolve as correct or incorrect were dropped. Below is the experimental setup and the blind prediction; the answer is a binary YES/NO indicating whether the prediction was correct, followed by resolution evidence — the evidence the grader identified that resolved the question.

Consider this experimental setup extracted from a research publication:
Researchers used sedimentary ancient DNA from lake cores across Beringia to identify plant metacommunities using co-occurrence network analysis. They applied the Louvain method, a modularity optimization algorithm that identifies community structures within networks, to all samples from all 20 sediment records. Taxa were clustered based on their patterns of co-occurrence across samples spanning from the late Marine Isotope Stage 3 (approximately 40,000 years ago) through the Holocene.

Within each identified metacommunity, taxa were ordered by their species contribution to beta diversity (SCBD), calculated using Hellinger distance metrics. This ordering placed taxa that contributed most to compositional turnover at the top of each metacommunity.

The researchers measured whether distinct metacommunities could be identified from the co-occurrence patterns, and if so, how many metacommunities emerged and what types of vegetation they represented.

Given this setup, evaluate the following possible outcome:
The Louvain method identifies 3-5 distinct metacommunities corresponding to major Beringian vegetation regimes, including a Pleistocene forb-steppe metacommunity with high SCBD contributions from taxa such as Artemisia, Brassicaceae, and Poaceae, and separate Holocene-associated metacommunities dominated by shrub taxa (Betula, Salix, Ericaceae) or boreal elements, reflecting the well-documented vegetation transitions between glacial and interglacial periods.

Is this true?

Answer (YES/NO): NO